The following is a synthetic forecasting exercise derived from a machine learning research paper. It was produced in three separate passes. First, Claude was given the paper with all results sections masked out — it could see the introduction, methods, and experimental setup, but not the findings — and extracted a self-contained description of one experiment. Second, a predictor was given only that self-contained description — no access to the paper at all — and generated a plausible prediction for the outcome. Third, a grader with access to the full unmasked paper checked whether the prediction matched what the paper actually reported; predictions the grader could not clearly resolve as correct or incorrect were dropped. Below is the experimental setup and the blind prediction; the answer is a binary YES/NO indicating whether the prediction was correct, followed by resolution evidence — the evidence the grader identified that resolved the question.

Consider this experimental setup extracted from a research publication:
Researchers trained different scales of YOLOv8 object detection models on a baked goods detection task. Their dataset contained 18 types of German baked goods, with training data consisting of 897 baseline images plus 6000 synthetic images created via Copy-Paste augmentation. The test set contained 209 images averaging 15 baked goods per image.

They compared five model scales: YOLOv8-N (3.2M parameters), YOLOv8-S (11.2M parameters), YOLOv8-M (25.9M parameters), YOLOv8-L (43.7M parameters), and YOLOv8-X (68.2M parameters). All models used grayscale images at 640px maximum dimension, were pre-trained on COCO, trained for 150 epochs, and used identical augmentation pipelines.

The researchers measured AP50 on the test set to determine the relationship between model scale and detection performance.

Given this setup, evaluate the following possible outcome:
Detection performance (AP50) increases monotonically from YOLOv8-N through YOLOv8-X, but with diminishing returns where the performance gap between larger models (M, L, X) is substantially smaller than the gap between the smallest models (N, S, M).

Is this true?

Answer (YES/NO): NO